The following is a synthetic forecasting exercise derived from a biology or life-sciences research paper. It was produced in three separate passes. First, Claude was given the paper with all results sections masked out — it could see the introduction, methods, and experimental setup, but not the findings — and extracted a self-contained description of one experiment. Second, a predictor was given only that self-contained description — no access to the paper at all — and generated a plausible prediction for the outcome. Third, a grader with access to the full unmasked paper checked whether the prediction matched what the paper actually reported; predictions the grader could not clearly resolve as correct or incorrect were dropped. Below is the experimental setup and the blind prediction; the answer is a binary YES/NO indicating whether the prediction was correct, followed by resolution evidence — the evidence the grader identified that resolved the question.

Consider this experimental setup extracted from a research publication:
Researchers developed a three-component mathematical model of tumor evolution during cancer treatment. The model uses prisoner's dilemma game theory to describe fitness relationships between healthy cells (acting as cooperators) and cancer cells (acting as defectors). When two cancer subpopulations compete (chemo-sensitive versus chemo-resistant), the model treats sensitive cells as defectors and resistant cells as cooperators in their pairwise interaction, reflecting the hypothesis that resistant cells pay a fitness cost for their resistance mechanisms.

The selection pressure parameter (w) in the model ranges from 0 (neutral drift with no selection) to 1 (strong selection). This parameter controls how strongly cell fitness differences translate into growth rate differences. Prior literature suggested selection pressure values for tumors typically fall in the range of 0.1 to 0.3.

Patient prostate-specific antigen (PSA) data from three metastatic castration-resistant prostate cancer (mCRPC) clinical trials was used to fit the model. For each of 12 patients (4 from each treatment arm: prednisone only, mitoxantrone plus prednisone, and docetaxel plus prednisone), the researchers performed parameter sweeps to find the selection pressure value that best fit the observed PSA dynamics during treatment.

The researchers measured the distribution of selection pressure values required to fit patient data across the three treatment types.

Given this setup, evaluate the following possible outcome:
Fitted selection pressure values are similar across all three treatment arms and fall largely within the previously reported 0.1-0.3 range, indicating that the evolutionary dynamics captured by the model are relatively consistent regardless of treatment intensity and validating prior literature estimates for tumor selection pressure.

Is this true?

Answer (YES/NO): YES